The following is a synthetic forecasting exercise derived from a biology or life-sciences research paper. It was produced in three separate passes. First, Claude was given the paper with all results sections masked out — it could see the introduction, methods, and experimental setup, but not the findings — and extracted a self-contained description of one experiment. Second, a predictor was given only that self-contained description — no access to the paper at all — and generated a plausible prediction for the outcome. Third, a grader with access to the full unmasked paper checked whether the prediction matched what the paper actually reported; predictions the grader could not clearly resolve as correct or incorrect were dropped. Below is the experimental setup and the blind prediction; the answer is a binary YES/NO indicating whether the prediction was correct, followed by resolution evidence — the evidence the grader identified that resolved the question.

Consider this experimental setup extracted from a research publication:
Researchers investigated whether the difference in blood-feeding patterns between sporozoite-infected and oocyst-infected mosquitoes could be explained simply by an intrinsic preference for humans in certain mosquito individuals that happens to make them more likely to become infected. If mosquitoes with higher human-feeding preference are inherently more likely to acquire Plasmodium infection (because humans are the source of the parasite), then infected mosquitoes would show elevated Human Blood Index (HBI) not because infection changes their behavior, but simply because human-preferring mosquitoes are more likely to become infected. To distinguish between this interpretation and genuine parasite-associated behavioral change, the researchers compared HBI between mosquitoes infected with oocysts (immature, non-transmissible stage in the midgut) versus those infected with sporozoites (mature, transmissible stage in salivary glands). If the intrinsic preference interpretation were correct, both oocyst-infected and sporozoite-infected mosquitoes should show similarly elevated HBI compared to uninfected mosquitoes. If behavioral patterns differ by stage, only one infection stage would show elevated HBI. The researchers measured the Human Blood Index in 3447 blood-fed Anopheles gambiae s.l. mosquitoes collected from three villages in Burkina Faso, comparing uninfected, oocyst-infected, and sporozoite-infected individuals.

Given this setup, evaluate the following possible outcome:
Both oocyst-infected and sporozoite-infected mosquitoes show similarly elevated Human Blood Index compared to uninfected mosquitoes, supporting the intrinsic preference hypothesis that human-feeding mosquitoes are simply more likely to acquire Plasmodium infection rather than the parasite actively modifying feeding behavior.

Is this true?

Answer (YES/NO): NO